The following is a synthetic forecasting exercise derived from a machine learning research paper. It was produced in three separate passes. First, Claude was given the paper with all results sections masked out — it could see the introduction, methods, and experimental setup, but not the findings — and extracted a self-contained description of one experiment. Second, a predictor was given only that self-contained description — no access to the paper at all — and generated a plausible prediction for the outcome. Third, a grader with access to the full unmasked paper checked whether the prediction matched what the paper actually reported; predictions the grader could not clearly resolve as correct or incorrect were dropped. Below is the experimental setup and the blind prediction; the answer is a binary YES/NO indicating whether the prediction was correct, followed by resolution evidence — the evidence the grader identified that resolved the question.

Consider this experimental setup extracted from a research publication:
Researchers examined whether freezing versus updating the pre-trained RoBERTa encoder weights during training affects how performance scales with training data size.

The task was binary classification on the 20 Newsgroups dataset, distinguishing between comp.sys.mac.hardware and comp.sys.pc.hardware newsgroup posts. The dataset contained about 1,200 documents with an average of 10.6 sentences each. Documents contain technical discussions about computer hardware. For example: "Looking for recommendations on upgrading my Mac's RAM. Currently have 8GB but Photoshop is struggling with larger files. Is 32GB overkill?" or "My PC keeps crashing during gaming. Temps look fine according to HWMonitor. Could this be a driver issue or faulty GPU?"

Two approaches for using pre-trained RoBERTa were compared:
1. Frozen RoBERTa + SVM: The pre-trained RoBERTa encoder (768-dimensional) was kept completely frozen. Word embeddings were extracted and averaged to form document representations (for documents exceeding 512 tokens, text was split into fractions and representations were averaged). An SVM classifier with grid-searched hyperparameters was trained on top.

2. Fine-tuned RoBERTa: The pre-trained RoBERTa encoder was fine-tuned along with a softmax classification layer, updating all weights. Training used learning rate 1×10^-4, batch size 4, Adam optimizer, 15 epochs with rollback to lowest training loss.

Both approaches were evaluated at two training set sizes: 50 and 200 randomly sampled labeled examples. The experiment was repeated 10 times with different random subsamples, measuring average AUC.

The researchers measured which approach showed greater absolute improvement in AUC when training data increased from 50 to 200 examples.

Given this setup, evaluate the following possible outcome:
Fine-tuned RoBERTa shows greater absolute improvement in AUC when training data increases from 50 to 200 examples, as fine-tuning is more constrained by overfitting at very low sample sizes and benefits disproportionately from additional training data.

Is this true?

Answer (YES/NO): YES